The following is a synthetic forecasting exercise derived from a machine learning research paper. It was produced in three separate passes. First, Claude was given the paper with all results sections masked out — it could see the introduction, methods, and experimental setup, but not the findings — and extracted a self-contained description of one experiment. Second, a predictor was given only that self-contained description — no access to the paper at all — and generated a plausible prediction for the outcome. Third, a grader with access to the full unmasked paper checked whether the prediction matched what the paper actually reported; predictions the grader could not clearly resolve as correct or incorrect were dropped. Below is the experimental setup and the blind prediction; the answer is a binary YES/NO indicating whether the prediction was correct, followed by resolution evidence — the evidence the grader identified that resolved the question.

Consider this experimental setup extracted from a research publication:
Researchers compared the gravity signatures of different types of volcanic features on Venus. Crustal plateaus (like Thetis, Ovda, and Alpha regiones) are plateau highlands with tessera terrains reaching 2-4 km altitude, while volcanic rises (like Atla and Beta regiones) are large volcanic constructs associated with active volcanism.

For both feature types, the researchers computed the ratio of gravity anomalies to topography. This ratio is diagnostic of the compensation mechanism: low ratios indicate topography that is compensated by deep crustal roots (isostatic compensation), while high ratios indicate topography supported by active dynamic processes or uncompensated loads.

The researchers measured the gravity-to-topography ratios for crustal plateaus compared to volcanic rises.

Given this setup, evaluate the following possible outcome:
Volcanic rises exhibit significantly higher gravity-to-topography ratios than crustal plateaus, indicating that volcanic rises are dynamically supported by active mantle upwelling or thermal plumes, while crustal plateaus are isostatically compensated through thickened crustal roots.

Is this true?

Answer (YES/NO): YES